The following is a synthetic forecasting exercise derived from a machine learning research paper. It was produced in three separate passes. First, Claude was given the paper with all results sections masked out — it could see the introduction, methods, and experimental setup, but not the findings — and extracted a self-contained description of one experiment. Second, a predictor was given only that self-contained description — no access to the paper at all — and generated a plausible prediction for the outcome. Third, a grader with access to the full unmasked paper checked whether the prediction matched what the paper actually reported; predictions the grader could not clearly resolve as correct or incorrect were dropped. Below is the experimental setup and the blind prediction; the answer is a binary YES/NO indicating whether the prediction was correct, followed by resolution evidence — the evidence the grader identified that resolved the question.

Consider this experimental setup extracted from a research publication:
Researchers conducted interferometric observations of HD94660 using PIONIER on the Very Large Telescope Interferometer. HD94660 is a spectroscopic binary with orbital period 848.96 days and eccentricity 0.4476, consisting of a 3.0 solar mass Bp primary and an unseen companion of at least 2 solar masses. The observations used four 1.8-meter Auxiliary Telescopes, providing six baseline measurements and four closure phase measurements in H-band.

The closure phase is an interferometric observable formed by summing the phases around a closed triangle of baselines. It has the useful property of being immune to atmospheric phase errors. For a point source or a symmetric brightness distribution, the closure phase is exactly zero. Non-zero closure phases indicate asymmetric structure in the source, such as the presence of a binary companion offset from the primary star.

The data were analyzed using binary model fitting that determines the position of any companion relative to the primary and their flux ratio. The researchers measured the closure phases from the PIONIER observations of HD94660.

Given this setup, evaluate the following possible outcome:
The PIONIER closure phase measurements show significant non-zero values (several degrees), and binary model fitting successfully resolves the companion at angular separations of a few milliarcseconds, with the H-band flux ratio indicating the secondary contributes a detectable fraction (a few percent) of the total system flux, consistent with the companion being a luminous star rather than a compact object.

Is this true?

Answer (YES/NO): NO